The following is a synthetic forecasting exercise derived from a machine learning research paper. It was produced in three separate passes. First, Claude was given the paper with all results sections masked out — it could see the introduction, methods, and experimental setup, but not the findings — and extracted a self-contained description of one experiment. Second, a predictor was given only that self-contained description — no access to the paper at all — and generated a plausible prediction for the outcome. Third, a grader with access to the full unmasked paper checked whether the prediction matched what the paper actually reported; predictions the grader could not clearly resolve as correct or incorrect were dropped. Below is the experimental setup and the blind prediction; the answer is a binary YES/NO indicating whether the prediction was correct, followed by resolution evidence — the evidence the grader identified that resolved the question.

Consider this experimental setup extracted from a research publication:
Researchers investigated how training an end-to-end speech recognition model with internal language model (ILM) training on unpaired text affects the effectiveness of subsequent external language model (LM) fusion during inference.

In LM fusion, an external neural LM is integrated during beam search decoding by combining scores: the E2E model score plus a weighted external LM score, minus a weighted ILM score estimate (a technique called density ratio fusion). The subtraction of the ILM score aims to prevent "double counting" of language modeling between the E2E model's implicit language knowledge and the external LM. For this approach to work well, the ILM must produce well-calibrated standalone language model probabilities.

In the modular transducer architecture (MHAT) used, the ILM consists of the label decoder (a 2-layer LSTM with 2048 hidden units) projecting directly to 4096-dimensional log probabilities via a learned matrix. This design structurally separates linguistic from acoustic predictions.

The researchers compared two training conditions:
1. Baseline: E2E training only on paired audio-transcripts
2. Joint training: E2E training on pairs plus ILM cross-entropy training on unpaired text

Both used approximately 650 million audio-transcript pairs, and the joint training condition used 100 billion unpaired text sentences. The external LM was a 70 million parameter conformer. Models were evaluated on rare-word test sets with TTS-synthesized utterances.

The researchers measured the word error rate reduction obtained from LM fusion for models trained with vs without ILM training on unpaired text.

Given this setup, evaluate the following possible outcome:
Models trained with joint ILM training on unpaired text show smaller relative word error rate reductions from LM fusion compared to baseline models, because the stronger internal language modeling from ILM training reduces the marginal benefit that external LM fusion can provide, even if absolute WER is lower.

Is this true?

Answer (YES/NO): YES